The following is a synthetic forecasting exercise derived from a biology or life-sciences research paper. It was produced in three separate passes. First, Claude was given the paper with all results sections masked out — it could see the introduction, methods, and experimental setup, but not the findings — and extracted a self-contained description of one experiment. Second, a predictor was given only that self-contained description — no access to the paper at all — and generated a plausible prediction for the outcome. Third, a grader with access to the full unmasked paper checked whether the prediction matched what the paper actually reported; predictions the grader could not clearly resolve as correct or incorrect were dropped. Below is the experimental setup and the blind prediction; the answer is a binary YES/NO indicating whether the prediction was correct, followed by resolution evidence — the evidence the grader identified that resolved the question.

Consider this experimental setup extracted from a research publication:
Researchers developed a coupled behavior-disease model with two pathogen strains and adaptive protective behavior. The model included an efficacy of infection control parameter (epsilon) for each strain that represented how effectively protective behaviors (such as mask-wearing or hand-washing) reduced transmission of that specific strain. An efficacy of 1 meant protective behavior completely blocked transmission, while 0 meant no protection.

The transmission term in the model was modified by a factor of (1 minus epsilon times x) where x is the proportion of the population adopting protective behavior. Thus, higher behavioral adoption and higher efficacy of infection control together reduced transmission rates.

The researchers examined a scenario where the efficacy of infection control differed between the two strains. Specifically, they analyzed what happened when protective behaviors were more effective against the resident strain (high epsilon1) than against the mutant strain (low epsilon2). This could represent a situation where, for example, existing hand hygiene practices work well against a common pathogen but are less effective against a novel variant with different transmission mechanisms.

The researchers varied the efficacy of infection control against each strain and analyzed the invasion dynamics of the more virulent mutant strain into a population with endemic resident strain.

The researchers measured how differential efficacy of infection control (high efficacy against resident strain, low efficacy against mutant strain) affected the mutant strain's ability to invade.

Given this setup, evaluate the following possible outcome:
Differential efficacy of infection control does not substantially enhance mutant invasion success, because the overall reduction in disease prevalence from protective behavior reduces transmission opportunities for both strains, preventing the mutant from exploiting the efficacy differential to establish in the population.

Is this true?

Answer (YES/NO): NO